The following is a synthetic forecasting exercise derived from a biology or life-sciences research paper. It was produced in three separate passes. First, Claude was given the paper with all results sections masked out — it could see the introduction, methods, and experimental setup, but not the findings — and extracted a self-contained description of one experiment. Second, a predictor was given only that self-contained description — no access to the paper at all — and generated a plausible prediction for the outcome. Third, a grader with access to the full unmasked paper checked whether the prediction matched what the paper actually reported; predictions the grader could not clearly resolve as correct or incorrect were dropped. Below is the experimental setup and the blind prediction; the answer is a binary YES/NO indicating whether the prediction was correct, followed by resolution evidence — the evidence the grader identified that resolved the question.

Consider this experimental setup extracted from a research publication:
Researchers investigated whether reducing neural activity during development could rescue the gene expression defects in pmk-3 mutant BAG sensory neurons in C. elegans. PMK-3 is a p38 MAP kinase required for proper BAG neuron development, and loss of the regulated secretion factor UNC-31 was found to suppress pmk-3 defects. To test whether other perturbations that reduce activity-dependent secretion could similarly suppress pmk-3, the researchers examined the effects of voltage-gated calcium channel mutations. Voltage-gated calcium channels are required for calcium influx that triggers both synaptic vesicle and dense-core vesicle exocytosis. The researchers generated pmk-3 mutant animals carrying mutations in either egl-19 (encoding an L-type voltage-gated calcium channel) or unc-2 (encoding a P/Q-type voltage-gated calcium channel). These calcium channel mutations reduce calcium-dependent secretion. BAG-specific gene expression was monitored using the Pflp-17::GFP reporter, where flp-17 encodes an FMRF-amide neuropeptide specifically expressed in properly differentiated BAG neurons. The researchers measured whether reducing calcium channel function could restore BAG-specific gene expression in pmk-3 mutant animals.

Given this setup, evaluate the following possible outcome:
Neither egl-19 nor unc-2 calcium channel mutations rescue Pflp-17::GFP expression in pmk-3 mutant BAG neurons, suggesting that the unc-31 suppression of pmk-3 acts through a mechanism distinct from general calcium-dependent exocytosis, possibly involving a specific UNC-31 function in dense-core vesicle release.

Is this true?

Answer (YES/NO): NO